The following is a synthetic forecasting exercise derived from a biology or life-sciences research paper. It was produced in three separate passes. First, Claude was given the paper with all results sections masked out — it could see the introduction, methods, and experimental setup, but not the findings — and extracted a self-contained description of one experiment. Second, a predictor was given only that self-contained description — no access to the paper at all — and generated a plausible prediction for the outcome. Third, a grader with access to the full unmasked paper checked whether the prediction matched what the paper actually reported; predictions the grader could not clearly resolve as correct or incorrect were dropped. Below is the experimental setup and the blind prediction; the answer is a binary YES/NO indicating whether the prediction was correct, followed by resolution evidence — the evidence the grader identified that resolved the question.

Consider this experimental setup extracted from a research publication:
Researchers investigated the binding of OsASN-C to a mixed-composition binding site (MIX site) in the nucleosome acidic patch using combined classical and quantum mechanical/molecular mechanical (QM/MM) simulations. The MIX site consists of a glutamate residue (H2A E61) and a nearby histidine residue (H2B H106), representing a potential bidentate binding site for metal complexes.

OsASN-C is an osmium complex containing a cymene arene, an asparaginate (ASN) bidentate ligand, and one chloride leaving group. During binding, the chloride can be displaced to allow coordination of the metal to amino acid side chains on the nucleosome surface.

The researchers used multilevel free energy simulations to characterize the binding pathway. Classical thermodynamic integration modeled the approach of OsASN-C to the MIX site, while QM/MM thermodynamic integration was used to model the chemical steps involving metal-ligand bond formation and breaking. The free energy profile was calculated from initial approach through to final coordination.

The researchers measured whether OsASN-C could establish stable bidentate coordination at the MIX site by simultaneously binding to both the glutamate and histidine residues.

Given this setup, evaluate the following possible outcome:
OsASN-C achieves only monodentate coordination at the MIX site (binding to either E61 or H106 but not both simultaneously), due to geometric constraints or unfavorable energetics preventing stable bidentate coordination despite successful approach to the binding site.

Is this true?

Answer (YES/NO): YES